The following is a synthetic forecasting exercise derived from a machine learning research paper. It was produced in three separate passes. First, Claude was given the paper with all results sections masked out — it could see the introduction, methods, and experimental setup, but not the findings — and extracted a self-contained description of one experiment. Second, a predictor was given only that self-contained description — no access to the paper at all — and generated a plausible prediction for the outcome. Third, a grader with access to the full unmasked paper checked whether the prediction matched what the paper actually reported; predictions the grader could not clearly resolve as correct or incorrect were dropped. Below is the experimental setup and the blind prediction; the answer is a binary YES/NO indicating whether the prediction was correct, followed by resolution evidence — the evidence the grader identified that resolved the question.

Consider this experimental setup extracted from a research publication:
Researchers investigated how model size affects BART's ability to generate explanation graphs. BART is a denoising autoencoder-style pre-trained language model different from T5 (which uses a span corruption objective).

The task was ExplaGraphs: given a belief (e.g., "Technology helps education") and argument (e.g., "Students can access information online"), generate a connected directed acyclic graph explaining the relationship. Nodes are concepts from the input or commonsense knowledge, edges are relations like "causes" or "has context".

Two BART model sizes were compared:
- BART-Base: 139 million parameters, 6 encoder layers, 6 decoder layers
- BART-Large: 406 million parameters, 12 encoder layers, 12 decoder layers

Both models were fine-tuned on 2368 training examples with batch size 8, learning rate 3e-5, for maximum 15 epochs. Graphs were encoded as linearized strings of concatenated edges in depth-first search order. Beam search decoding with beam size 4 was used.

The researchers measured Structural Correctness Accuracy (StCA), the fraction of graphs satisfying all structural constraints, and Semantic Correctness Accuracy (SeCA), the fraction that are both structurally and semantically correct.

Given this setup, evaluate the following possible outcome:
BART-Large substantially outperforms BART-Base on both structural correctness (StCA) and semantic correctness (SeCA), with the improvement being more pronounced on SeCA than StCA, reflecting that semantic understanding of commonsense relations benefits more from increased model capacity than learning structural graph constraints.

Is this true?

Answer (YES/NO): YES